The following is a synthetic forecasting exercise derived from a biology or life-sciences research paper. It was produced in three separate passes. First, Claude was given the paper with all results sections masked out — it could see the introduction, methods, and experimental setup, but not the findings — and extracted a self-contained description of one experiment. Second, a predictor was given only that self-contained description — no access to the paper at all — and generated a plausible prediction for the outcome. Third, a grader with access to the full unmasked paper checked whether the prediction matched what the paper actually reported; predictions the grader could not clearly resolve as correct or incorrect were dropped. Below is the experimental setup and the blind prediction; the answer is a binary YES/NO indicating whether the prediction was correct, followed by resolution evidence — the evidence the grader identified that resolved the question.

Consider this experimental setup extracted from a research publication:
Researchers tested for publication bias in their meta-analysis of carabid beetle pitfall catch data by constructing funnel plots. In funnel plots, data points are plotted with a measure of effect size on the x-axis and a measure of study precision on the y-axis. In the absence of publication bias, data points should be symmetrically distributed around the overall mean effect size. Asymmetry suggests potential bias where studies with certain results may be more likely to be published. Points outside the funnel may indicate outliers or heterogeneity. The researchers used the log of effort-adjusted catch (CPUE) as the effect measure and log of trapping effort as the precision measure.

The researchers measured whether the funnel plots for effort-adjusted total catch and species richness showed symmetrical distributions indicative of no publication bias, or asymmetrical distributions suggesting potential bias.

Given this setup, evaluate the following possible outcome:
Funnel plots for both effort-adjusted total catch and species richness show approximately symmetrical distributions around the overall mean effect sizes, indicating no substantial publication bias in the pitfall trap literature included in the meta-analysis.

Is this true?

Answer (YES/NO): YES